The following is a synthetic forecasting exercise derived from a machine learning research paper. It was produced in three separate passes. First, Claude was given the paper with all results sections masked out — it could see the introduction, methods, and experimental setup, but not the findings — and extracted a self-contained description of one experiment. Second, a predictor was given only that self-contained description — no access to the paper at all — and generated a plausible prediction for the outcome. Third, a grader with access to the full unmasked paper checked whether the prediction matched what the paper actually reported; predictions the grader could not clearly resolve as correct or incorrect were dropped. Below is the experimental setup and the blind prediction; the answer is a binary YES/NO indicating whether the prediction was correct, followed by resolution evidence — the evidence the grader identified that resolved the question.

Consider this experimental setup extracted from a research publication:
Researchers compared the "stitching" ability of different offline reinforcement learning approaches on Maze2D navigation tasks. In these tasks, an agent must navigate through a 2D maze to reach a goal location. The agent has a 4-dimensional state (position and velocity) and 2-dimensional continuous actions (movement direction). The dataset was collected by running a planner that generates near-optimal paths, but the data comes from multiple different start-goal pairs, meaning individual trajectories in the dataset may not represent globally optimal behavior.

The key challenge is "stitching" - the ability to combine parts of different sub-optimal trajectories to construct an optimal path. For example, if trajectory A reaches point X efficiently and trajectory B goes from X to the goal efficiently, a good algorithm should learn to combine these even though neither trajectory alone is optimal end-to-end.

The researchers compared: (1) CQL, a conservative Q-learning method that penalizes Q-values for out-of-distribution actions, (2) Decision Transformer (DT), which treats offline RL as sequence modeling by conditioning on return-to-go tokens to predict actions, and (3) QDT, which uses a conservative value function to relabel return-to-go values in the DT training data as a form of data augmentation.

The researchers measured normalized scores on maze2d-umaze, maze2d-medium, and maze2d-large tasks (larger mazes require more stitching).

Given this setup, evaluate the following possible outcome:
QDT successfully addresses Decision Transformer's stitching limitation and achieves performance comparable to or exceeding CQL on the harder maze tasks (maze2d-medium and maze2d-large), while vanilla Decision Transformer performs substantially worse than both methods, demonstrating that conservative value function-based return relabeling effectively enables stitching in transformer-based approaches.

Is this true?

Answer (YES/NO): NO